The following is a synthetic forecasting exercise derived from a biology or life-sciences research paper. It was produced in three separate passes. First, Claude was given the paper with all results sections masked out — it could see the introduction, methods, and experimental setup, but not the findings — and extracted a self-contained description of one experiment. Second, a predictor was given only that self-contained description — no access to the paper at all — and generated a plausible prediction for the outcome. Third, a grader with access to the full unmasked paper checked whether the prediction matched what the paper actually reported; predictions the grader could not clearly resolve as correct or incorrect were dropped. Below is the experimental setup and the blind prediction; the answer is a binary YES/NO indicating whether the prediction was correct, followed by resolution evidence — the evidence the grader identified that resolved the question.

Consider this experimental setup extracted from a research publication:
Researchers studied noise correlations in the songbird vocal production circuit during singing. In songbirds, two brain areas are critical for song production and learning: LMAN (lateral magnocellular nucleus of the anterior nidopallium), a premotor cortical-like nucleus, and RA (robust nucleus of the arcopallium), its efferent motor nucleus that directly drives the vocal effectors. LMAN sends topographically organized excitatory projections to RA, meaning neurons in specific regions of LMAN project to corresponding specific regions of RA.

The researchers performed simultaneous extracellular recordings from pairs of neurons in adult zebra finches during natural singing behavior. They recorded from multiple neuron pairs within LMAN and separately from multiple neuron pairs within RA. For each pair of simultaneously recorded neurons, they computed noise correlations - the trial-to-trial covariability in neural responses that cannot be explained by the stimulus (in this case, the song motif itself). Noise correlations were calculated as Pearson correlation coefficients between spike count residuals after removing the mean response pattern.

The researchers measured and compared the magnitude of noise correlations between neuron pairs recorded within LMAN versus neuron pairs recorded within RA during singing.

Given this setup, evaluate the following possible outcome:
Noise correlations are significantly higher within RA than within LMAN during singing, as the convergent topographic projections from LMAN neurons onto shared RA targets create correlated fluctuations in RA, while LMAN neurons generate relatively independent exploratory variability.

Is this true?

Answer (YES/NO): YES